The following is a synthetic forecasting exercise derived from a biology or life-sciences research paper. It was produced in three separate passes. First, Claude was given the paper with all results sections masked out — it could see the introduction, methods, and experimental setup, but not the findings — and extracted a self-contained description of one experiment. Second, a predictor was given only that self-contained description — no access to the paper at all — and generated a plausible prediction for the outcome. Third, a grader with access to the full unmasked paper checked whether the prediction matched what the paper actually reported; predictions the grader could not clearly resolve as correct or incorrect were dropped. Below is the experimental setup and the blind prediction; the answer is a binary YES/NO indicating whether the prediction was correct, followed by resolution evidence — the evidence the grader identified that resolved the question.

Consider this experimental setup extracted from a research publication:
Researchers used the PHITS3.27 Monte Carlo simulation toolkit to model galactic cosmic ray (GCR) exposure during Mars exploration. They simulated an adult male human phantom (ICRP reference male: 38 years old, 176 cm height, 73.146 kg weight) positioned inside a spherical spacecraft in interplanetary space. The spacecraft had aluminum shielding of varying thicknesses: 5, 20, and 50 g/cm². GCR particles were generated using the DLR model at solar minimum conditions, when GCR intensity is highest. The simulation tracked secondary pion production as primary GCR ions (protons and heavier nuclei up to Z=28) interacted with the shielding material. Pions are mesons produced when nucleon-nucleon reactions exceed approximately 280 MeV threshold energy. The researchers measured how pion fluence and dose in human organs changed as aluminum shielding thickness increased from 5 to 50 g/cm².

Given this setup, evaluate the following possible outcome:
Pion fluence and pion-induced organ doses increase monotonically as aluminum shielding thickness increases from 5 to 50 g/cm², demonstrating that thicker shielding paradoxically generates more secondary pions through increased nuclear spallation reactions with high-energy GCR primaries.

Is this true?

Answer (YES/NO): YES